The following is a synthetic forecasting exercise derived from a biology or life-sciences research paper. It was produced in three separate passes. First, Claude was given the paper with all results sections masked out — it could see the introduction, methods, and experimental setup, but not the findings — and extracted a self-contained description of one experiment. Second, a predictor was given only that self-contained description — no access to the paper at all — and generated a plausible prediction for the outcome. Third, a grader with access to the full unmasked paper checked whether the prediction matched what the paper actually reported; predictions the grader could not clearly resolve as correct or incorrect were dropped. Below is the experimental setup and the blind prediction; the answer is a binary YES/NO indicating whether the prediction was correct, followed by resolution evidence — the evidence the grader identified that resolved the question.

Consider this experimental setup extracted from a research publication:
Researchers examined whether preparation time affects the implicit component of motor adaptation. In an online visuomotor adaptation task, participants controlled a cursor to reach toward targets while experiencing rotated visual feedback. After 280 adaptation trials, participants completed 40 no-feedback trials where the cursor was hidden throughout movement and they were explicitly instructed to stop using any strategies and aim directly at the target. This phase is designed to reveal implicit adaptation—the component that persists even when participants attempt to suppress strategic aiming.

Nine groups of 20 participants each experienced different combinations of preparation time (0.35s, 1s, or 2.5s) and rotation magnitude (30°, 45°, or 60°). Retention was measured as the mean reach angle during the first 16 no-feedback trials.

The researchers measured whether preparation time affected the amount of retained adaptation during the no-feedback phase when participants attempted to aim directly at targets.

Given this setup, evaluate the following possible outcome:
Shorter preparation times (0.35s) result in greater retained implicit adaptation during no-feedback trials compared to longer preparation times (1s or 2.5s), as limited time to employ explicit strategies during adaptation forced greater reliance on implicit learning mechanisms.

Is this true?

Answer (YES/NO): YES